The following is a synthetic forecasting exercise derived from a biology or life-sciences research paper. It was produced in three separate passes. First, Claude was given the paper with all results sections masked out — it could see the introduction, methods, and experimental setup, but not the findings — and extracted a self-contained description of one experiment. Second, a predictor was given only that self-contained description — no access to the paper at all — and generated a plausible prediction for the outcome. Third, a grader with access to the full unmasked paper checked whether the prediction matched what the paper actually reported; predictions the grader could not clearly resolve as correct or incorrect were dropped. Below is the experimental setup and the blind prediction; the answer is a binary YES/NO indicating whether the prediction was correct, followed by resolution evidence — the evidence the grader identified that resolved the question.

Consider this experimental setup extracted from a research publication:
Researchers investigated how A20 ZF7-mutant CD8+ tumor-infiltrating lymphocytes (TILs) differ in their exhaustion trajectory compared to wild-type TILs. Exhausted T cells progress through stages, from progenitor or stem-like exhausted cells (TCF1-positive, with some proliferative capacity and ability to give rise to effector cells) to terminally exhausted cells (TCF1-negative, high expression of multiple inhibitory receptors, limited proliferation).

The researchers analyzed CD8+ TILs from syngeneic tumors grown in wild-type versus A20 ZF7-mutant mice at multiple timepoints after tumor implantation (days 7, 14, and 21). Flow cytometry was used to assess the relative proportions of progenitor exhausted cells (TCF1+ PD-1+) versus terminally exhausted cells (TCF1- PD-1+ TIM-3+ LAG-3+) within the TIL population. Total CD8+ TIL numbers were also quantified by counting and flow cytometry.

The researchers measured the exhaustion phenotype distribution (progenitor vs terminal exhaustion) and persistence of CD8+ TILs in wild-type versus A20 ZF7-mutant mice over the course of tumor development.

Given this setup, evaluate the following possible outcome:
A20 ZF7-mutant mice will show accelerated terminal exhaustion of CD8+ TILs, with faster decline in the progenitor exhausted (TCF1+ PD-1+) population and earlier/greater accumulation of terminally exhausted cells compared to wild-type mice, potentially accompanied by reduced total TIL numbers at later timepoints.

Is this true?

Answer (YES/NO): NO